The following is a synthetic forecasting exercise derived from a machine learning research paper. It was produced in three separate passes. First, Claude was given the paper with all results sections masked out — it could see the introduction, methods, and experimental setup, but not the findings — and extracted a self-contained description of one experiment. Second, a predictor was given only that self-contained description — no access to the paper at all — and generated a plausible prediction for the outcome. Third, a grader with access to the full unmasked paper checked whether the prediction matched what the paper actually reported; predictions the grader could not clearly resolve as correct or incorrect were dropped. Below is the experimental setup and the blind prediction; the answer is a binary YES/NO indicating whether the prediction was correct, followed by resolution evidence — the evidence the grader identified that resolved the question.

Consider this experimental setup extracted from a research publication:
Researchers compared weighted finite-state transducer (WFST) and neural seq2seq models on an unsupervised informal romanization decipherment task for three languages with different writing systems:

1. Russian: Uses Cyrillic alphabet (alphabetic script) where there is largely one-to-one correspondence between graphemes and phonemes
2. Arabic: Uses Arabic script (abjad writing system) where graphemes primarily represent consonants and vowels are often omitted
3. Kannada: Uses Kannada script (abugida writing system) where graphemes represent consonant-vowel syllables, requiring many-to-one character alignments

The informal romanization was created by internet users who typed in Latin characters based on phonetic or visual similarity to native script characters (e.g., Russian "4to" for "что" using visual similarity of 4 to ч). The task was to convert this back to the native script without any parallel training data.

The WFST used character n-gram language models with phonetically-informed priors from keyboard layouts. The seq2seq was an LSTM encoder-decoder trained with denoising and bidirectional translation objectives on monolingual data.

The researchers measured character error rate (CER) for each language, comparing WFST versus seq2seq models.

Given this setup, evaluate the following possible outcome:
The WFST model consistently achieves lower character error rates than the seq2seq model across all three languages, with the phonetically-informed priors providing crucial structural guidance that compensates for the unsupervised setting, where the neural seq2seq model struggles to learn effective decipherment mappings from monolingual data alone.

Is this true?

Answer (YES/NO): YES